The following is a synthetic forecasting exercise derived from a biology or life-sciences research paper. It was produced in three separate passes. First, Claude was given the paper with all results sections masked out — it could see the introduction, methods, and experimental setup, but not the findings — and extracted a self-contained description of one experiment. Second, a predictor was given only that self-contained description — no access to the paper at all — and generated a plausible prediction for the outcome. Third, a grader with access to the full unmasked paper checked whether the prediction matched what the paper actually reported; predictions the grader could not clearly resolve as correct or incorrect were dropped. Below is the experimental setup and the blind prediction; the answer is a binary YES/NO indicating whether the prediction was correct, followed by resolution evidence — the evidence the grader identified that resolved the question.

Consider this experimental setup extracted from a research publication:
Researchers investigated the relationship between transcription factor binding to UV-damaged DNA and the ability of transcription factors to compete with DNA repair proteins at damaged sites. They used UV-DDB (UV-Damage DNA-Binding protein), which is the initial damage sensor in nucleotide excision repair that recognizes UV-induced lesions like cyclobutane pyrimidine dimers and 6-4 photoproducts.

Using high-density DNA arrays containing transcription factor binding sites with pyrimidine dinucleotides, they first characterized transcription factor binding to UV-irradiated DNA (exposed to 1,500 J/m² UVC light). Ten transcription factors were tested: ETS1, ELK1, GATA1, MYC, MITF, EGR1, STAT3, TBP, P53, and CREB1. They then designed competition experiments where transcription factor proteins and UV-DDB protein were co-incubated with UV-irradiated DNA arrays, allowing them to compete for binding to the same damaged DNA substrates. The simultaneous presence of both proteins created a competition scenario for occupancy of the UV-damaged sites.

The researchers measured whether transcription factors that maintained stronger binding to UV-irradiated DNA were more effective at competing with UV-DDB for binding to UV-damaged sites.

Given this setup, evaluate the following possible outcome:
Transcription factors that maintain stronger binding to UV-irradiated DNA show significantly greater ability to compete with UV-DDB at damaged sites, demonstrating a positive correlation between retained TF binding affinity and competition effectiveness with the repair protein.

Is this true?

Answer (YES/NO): YES